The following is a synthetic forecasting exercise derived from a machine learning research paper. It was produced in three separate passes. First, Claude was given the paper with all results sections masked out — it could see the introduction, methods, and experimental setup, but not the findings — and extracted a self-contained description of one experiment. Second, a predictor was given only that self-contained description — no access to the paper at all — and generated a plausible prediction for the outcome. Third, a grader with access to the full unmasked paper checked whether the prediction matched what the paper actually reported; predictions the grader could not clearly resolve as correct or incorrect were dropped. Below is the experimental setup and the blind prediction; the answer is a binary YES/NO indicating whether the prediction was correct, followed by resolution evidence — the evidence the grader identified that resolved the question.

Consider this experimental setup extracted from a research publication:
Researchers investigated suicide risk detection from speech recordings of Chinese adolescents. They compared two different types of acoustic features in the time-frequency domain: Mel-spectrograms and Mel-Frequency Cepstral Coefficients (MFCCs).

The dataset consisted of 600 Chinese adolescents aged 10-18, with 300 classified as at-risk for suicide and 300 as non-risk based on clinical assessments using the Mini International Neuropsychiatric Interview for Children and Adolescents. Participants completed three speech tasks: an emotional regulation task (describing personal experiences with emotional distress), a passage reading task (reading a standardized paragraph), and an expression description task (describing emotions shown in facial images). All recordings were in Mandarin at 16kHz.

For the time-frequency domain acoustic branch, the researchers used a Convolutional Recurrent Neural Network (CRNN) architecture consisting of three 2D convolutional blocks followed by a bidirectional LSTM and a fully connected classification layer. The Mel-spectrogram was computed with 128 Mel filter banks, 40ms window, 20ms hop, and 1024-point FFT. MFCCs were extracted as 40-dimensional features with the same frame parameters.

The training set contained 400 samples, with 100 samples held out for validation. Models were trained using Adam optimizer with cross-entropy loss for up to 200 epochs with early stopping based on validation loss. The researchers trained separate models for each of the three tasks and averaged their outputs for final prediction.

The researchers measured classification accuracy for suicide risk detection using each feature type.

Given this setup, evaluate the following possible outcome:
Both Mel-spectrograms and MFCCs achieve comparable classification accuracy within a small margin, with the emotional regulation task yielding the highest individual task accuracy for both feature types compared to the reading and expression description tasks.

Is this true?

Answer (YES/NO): NO